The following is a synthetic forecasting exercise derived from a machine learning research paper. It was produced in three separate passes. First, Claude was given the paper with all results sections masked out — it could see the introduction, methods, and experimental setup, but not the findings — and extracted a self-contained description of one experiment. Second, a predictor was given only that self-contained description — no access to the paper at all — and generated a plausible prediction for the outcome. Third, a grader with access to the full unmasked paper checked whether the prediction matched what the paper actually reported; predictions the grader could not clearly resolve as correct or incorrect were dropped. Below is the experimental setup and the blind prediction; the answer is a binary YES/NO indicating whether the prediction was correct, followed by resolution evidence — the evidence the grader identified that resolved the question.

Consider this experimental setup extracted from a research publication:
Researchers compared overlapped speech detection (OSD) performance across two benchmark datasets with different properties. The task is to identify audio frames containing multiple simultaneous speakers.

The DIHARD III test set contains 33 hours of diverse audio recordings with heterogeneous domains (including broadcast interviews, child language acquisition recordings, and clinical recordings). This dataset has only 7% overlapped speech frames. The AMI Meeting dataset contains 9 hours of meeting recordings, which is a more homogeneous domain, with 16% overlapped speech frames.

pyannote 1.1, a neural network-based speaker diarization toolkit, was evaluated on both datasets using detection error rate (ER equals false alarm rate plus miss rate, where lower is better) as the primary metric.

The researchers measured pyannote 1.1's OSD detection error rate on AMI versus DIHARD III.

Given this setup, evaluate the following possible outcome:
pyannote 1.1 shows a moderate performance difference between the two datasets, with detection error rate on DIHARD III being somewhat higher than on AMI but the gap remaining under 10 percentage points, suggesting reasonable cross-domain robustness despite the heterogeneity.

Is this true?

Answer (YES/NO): NO